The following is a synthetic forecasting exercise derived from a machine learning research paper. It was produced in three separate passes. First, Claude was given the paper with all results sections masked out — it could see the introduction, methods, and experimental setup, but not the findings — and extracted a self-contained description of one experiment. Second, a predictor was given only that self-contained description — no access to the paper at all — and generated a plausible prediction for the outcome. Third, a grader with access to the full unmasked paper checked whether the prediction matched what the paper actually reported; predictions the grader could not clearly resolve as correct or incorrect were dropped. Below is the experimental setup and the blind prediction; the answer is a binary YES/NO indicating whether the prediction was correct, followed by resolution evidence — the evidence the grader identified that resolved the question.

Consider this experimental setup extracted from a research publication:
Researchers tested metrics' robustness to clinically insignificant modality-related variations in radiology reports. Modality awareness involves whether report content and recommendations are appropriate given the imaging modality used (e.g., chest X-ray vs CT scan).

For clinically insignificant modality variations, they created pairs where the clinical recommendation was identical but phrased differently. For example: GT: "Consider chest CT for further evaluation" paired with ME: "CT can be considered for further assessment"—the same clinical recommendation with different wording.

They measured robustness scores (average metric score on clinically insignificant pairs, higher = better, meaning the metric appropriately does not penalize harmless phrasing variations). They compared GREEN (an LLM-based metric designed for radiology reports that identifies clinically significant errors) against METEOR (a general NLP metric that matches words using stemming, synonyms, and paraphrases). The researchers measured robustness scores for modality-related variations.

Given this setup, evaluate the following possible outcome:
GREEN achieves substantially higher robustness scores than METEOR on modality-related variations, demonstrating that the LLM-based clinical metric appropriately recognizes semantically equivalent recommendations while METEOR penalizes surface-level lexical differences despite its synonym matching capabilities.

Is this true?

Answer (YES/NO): YES